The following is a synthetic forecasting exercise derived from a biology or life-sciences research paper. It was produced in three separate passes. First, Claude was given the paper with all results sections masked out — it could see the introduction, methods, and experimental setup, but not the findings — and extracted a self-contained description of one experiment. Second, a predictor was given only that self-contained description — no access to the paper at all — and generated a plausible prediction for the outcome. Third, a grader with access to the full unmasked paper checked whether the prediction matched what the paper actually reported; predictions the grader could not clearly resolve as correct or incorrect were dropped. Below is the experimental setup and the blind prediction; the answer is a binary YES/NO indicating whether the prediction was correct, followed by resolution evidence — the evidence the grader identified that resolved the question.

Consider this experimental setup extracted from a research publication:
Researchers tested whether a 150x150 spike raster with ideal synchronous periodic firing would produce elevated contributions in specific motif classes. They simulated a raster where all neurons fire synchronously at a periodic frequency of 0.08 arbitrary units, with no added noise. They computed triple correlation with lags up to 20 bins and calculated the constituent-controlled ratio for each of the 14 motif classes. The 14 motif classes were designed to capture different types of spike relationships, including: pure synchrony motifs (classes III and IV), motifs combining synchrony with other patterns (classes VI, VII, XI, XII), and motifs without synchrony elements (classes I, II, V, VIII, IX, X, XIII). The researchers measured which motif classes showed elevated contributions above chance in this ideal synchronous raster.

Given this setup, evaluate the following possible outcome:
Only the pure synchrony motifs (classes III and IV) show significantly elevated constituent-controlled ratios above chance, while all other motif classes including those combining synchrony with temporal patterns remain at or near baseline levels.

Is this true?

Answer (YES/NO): NO